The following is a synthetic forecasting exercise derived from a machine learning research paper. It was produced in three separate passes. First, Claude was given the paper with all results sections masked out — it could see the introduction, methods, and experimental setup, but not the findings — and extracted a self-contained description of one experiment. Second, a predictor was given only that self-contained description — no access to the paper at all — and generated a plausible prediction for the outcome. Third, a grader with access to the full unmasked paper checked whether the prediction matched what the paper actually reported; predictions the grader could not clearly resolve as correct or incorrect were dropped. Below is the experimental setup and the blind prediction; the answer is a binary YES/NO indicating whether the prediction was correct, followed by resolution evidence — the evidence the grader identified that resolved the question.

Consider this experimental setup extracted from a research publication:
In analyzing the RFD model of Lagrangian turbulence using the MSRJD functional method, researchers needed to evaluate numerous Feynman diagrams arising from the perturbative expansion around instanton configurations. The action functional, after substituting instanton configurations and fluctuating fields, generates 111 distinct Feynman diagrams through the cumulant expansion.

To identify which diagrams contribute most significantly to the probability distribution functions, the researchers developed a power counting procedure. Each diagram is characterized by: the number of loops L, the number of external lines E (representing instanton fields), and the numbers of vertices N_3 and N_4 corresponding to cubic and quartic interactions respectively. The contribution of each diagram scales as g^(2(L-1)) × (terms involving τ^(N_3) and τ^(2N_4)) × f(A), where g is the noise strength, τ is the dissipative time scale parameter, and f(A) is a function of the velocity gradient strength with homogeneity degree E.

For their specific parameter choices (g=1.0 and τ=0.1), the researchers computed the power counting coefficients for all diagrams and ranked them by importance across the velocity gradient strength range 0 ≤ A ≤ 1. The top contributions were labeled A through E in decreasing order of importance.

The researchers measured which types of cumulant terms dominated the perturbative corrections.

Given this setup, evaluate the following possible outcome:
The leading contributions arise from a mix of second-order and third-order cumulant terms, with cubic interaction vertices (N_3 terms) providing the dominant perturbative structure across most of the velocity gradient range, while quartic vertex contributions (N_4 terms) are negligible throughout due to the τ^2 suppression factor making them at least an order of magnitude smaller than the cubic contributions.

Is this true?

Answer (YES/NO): NO